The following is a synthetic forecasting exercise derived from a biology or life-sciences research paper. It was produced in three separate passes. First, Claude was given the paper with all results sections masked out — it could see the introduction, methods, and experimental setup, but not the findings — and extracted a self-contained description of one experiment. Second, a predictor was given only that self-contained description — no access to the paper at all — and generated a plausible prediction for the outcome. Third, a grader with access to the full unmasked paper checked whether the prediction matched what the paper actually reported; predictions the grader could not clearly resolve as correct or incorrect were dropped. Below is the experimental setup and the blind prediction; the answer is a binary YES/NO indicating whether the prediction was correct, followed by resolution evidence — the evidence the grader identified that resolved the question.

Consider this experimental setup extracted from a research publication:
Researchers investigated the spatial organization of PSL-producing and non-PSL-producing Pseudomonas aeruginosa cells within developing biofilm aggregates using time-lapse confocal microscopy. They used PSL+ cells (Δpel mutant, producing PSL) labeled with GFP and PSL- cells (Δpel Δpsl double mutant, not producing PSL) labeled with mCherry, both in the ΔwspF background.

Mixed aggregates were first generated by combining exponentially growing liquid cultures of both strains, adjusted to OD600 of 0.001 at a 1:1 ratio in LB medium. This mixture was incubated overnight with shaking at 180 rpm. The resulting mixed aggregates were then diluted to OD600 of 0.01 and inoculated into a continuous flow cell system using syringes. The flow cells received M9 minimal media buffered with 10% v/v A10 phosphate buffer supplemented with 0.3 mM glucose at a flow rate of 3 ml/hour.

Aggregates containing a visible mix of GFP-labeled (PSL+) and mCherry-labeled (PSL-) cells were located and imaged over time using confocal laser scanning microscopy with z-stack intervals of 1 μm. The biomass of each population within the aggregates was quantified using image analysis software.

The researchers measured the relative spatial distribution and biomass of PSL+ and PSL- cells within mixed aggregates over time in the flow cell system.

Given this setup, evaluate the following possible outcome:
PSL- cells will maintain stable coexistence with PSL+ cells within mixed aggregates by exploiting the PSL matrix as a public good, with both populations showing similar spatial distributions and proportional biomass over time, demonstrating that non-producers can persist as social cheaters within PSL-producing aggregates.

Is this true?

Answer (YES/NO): NO